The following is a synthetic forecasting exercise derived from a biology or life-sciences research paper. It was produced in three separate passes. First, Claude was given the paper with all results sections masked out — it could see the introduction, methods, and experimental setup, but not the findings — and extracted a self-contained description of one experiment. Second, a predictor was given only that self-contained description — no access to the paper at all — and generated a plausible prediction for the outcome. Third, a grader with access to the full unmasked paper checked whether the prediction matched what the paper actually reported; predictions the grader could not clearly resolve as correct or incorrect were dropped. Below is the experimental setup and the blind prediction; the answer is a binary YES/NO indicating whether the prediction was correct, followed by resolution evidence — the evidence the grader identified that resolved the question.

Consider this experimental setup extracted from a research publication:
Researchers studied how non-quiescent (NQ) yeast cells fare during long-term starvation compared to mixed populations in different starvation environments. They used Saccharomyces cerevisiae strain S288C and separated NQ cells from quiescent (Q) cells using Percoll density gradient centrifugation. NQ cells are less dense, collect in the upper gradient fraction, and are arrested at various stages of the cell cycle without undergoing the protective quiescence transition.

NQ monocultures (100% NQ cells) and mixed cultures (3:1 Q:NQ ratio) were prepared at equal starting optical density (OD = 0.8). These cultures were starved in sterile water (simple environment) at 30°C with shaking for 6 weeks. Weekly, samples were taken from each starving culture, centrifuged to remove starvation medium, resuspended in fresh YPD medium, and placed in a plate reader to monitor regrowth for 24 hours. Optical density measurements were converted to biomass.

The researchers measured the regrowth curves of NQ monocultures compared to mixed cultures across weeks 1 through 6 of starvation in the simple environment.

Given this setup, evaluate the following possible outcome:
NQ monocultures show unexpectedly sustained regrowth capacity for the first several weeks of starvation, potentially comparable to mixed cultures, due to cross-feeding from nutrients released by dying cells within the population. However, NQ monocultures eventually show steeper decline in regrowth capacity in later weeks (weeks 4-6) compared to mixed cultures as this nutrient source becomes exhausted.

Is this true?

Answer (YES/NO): NO